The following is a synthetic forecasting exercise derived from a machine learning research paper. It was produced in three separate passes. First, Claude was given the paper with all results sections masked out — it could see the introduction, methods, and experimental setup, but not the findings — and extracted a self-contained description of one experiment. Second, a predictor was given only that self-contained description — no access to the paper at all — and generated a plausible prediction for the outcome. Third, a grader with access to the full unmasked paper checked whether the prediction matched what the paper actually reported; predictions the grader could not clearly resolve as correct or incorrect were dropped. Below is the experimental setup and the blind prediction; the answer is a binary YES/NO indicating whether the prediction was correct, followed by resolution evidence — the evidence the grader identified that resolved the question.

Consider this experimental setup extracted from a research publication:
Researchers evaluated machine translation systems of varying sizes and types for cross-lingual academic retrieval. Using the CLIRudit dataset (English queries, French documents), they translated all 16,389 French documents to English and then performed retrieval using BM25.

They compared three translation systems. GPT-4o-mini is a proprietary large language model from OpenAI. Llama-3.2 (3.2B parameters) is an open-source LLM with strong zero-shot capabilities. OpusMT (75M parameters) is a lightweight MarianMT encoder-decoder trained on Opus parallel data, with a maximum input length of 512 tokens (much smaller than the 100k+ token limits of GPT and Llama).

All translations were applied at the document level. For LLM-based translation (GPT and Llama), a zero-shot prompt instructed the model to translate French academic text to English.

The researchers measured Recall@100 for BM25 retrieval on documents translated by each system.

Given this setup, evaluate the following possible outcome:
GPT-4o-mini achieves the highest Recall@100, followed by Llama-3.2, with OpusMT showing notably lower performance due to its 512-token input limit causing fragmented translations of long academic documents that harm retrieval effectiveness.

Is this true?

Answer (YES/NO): NO